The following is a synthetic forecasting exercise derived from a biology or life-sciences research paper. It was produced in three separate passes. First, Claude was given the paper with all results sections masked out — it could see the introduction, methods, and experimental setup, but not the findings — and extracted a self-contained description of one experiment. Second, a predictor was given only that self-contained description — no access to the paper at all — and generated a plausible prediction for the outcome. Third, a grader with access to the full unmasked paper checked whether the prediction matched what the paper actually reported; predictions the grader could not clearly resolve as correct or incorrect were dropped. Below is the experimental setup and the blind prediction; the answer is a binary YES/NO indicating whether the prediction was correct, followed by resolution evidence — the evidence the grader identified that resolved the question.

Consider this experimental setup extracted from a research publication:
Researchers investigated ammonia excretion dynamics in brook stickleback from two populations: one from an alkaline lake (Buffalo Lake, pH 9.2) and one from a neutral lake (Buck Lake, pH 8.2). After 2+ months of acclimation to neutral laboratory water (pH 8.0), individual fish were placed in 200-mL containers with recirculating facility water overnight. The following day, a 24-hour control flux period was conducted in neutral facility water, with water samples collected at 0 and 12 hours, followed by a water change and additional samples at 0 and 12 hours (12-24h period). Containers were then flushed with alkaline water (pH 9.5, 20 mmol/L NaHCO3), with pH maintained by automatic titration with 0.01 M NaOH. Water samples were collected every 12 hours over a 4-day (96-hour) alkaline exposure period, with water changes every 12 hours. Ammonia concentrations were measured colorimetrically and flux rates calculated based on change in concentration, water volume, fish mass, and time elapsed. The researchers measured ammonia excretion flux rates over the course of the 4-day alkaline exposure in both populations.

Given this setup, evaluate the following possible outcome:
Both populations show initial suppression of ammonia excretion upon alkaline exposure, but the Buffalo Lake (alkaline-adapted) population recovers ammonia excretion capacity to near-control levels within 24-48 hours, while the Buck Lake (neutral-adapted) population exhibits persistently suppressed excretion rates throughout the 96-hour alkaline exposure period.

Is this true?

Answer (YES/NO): NO